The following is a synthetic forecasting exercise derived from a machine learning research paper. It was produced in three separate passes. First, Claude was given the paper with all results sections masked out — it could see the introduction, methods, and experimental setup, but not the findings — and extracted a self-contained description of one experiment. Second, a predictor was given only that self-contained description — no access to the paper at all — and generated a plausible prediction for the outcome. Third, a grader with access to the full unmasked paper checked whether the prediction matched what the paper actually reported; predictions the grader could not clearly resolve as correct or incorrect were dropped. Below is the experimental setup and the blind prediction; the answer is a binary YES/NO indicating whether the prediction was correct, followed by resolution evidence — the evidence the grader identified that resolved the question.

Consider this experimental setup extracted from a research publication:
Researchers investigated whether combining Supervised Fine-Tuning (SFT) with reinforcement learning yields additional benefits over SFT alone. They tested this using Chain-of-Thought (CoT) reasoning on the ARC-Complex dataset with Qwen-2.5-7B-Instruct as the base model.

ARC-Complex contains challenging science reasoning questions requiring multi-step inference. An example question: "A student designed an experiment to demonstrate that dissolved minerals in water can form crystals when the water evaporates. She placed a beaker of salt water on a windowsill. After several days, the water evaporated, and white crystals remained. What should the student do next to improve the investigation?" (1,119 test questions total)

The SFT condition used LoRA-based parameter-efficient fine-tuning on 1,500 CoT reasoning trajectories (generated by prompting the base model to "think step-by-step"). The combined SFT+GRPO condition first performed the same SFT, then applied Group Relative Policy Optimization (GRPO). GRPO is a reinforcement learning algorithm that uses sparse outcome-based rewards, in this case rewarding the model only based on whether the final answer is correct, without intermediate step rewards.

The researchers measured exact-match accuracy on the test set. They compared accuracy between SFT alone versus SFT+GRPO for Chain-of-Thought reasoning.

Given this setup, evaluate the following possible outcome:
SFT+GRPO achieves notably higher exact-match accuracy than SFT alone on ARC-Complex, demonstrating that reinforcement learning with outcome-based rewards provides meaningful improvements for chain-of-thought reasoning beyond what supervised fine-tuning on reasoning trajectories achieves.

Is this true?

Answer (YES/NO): NO